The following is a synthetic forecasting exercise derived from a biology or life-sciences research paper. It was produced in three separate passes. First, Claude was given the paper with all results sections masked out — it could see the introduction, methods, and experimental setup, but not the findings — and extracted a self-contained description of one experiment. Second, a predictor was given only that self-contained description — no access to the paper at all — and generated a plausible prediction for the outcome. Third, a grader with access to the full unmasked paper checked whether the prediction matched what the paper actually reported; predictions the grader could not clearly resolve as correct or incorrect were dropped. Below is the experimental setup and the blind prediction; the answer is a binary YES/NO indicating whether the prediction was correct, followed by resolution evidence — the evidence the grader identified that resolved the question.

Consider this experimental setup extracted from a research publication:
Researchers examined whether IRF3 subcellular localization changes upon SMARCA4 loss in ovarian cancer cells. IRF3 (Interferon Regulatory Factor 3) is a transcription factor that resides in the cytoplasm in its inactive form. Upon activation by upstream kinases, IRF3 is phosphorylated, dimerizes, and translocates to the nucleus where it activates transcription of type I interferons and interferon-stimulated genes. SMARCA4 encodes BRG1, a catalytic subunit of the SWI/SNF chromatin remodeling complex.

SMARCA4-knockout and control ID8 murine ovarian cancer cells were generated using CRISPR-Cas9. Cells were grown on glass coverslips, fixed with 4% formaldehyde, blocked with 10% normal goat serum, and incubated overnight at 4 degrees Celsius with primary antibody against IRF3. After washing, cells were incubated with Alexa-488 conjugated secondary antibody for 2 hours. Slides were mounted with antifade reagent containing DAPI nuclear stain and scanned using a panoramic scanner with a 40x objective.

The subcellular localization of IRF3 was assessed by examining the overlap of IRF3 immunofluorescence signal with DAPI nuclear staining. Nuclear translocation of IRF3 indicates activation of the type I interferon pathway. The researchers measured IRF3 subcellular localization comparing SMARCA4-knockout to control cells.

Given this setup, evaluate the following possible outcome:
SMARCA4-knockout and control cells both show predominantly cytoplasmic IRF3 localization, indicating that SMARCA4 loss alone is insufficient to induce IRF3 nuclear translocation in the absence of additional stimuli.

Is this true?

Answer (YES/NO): NO